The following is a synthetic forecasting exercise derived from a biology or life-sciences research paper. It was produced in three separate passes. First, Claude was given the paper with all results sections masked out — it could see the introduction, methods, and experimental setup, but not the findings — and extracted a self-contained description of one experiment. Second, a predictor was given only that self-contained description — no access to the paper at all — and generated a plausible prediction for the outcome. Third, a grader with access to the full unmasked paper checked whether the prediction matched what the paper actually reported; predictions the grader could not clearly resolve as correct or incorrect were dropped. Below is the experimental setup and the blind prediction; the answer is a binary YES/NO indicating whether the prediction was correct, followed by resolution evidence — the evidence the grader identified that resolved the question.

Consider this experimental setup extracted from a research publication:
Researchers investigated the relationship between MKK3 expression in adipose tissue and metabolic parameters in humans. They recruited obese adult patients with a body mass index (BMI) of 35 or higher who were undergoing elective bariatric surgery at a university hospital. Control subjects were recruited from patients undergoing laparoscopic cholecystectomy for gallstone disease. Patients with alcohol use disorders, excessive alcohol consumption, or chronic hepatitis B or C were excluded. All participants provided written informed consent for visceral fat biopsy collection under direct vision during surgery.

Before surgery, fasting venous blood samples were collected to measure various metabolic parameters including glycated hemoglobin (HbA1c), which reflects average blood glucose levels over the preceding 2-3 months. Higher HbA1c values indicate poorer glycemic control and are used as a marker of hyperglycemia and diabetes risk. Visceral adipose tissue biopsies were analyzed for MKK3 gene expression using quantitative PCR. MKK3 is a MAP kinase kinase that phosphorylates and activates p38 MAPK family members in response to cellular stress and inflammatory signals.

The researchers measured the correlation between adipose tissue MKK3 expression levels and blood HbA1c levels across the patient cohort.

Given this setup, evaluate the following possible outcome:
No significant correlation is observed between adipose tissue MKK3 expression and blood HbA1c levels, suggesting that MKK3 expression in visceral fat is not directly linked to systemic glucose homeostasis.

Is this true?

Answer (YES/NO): NO